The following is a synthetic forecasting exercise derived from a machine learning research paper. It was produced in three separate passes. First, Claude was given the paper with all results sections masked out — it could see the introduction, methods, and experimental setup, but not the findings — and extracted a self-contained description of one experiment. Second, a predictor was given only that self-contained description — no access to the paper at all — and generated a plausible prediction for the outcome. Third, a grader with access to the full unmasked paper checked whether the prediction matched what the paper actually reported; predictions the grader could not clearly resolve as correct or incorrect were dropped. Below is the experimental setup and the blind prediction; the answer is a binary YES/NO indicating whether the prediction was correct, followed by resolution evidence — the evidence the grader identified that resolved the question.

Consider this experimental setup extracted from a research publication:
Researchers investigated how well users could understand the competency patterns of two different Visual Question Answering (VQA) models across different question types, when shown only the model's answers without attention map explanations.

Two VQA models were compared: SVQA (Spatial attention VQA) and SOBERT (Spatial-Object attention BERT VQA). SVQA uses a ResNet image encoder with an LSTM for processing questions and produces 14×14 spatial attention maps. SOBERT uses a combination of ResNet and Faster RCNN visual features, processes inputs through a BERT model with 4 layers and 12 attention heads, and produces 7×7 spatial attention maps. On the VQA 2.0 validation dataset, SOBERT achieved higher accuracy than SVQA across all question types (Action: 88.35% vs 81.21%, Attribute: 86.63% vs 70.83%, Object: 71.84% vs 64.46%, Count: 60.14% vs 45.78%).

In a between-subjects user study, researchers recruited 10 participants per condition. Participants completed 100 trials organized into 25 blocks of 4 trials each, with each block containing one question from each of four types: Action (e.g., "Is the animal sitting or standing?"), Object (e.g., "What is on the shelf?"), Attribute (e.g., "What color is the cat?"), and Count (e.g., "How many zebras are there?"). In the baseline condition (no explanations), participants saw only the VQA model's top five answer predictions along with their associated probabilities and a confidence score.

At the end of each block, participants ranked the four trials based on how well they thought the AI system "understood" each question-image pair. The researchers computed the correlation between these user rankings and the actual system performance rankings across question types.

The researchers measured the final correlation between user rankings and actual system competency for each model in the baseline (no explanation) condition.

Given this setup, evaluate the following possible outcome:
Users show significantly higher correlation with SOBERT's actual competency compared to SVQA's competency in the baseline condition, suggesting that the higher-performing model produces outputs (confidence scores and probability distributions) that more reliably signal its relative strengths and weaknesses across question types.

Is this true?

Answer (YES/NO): NO